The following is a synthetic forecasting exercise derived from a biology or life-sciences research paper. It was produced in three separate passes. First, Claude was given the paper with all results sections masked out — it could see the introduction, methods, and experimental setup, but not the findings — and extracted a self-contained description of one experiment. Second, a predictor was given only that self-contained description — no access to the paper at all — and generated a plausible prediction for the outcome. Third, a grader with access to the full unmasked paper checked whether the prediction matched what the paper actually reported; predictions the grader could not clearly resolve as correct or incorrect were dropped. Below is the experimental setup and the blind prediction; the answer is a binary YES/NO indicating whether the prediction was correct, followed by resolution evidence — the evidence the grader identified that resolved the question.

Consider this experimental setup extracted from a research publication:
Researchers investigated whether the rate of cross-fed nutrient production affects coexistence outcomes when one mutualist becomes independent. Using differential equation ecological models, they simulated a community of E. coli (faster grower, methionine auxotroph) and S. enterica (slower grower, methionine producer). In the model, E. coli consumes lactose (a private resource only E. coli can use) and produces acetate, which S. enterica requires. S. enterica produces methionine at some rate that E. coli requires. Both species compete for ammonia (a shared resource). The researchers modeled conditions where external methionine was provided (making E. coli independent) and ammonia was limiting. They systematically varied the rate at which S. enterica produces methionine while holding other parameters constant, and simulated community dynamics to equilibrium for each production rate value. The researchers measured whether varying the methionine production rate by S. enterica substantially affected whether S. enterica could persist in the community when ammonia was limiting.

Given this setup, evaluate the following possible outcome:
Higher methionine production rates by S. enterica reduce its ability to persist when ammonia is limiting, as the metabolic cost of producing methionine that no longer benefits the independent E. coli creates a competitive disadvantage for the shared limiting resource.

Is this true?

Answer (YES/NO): NO